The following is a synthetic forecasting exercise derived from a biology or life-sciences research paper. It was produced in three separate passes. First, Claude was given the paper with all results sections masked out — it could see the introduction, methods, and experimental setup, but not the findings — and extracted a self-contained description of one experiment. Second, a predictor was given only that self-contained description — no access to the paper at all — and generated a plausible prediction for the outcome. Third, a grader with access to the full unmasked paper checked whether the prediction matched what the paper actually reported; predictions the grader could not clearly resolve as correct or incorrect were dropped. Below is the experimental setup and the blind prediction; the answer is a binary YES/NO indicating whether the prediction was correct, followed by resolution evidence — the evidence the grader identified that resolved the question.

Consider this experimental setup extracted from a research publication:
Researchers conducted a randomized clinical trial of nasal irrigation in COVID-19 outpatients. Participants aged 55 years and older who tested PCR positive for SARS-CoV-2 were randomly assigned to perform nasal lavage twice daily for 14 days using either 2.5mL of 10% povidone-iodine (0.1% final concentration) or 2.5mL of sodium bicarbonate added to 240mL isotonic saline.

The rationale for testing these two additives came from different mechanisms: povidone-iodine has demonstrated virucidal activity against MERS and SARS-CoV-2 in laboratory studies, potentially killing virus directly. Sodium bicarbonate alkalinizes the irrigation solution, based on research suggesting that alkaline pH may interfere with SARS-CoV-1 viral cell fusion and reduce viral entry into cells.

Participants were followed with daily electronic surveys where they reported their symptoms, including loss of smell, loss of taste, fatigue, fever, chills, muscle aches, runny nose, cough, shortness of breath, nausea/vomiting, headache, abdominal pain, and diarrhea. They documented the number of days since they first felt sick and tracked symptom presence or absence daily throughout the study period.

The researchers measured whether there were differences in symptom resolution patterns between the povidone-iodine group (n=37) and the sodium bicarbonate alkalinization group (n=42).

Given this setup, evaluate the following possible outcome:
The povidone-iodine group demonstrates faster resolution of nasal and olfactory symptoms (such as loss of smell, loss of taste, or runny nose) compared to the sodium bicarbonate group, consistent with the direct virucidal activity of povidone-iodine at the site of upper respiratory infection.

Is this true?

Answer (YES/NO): NO